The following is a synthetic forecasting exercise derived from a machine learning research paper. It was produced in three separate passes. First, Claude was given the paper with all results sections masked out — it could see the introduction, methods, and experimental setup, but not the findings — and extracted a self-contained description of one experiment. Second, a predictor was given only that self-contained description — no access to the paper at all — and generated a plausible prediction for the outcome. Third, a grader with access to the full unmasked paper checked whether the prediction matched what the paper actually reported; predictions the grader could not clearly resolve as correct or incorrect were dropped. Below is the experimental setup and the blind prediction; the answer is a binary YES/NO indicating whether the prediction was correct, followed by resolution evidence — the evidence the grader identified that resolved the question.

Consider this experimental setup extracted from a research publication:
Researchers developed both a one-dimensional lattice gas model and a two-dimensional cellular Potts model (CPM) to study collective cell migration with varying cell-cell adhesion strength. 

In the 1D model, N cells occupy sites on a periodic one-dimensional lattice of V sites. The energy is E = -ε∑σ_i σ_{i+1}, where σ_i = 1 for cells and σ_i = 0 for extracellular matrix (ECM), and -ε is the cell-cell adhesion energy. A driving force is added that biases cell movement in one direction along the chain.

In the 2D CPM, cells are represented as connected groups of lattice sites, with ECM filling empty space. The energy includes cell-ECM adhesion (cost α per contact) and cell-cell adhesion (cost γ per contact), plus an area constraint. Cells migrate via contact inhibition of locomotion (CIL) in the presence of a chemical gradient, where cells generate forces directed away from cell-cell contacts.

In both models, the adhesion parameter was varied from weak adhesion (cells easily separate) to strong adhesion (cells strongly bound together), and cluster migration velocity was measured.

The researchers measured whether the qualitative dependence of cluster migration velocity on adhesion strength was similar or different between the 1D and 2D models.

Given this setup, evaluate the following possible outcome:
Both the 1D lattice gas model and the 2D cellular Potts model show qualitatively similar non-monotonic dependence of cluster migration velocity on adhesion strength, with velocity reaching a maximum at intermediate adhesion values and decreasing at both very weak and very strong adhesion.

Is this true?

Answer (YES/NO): YES